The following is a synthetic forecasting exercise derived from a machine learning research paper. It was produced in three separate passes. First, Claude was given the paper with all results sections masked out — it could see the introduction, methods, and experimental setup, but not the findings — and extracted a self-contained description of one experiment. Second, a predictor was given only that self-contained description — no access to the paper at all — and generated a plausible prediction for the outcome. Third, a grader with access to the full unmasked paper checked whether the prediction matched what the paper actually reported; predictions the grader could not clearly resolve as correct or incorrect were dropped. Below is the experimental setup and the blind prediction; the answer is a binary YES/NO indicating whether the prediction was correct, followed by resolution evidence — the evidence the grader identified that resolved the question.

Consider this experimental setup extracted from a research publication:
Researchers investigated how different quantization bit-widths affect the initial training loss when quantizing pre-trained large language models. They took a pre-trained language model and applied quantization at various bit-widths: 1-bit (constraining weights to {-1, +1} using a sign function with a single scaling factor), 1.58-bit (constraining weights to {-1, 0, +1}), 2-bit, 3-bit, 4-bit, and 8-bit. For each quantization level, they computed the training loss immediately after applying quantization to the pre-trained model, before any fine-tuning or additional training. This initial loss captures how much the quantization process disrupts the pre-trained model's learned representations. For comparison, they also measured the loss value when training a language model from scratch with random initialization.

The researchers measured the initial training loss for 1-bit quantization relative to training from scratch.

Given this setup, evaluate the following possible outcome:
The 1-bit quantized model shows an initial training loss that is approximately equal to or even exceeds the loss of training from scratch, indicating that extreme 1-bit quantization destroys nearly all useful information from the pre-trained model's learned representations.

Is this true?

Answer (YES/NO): YES